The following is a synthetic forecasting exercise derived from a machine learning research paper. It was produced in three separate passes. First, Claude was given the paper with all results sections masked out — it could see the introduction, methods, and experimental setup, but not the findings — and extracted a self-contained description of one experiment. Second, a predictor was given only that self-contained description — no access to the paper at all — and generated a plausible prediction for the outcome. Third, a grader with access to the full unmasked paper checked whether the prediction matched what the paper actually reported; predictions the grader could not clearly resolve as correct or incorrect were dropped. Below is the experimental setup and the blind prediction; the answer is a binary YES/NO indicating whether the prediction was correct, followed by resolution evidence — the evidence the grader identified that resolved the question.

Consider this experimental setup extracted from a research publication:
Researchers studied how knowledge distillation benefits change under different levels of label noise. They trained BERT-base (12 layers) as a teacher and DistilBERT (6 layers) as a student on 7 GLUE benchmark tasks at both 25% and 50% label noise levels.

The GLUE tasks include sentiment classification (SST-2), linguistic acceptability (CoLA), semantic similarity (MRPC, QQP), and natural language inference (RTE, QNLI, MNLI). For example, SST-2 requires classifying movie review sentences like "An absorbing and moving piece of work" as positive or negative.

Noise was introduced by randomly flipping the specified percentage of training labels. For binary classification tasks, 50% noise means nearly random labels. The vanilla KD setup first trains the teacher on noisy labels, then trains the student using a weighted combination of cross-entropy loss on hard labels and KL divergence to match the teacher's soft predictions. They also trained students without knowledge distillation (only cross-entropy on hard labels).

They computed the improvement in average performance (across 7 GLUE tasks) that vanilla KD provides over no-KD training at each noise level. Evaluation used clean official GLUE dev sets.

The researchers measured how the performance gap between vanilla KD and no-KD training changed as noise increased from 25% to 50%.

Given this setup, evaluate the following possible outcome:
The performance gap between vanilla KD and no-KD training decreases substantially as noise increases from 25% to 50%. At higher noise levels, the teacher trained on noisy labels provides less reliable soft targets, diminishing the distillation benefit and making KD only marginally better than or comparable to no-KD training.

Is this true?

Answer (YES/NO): NO